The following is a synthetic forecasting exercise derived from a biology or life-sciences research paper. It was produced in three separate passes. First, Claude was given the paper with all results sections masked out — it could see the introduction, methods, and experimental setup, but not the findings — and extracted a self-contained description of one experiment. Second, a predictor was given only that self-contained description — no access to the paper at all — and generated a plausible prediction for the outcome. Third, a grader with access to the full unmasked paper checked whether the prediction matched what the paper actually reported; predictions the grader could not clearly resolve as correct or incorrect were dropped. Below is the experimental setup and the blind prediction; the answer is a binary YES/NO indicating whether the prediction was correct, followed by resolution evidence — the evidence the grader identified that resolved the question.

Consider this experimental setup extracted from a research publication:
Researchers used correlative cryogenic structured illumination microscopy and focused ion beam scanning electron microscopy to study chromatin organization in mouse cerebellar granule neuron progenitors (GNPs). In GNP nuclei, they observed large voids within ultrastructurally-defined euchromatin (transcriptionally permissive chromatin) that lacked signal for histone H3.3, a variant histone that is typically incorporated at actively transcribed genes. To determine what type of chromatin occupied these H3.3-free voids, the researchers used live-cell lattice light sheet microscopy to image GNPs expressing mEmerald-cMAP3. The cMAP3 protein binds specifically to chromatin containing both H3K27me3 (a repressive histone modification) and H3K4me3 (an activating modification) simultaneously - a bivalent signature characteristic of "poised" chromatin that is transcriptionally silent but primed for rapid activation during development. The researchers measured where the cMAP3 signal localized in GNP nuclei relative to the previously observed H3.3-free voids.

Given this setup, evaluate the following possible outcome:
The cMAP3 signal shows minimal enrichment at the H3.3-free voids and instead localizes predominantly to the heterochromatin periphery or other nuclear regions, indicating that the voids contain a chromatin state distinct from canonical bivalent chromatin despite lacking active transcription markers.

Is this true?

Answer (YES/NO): NO